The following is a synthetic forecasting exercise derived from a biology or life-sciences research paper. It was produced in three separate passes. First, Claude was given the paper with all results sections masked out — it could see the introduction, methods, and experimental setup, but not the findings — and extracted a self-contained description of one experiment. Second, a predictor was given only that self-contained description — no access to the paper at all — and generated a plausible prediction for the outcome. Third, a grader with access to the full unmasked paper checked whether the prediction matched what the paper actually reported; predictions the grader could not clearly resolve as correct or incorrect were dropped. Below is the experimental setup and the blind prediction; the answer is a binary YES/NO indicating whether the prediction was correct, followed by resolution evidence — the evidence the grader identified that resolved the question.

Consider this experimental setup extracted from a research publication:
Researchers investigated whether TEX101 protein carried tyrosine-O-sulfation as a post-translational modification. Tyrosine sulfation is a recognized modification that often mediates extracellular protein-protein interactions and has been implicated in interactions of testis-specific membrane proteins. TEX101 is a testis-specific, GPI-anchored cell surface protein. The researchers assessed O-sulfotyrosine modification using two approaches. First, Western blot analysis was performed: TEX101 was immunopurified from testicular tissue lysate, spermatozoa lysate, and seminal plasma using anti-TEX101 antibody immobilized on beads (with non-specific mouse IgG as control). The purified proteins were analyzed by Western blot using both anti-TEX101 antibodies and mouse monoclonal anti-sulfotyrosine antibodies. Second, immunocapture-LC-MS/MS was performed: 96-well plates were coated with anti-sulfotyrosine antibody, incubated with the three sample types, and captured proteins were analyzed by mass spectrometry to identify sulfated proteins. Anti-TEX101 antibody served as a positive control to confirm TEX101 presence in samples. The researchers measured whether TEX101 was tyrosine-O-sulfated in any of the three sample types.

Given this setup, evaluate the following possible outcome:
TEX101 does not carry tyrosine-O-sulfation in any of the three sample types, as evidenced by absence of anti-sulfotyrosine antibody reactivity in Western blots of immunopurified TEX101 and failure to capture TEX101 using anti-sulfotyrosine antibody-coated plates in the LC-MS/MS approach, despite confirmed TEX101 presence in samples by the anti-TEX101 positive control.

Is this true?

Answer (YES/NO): YES